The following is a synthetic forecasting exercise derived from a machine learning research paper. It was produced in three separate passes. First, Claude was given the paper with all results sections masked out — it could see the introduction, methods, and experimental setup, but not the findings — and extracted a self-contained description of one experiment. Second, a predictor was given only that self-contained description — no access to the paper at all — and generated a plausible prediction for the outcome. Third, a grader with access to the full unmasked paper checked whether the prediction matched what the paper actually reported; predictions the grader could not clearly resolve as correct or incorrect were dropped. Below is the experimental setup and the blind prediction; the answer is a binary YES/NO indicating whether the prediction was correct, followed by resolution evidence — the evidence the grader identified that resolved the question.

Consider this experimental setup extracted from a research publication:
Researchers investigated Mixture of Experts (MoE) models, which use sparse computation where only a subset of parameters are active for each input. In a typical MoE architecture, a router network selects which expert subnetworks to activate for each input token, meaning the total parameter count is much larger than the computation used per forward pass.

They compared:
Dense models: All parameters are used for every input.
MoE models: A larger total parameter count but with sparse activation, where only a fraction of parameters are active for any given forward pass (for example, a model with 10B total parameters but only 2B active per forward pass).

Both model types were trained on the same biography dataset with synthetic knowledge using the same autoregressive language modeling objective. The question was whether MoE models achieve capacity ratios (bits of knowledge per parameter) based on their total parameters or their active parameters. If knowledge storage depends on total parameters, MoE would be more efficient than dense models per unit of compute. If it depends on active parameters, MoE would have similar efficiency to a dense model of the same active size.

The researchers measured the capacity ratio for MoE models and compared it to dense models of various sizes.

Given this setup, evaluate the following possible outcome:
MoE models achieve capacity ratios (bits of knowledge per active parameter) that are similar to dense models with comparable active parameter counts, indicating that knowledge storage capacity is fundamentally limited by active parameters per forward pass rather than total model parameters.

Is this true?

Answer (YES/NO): NO